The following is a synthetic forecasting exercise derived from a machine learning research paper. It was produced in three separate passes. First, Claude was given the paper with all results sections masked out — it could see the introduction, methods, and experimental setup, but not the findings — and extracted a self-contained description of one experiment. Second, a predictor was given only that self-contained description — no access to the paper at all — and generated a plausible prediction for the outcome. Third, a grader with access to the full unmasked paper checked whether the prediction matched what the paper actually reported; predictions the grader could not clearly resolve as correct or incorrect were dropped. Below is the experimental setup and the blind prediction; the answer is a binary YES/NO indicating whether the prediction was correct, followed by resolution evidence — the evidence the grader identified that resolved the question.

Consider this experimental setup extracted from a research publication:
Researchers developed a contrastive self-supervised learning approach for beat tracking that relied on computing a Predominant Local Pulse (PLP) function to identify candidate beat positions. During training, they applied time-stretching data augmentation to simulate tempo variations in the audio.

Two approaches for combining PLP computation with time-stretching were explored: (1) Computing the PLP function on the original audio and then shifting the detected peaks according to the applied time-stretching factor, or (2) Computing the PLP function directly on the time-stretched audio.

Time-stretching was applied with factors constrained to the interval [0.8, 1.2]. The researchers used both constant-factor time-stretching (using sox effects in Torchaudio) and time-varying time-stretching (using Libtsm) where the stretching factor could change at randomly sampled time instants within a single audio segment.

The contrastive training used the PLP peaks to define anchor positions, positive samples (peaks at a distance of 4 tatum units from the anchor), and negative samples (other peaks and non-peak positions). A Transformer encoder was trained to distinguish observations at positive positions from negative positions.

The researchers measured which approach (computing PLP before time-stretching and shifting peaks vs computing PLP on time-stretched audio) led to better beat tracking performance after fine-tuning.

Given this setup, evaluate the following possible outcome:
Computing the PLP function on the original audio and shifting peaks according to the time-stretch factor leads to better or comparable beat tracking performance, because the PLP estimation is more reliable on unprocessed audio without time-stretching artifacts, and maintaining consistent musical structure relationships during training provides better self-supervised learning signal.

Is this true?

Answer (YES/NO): YES